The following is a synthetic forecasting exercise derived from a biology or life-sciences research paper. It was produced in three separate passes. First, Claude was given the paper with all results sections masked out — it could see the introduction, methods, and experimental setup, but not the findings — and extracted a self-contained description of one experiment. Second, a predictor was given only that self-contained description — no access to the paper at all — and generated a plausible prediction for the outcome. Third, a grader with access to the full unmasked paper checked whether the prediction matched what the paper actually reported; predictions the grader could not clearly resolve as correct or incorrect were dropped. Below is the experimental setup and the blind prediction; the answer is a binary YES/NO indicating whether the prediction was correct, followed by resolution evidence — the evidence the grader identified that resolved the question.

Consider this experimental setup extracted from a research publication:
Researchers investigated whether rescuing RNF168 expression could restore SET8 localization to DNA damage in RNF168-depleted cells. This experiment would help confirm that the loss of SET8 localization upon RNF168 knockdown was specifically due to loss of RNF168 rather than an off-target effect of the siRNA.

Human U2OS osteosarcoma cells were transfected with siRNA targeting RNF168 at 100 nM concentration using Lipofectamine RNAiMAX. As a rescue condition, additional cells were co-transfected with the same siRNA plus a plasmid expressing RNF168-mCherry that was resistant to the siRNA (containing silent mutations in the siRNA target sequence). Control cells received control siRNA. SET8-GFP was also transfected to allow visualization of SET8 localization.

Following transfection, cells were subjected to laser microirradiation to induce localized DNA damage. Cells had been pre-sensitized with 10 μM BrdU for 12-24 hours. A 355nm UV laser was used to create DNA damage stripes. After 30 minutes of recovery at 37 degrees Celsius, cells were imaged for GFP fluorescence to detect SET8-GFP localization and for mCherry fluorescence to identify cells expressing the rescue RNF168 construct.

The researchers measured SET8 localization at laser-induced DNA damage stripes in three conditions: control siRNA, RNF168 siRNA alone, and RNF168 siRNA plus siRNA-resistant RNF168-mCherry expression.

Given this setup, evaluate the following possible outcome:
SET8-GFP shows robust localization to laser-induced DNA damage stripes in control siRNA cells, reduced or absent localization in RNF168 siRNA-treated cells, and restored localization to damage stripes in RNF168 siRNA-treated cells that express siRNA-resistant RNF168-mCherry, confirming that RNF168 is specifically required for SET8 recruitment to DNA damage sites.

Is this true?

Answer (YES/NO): YES